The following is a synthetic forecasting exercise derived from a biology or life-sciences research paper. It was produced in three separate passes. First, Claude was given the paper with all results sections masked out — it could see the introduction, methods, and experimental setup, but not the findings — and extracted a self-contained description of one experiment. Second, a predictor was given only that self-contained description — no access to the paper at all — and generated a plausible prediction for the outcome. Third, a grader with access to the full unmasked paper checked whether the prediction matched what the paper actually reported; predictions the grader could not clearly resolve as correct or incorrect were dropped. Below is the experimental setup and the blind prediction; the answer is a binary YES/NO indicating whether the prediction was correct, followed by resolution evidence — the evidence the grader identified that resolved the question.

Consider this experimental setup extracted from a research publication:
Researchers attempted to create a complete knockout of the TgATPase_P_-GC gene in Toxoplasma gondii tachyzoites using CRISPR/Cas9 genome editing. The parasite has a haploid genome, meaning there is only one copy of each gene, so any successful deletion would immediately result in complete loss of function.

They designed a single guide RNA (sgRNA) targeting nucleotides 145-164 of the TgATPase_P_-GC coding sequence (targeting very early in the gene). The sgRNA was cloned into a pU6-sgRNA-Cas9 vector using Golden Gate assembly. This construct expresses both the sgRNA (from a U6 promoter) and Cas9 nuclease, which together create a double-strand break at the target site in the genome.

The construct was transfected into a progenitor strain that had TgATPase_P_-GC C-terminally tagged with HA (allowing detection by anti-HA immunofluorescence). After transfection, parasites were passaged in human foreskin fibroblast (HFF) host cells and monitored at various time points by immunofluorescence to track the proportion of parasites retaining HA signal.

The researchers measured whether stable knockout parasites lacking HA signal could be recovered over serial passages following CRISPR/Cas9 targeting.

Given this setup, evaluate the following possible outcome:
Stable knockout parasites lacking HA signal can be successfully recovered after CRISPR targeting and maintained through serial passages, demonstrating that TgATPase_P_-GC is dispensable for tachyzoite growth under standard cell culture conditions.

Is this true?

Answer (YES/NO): NO